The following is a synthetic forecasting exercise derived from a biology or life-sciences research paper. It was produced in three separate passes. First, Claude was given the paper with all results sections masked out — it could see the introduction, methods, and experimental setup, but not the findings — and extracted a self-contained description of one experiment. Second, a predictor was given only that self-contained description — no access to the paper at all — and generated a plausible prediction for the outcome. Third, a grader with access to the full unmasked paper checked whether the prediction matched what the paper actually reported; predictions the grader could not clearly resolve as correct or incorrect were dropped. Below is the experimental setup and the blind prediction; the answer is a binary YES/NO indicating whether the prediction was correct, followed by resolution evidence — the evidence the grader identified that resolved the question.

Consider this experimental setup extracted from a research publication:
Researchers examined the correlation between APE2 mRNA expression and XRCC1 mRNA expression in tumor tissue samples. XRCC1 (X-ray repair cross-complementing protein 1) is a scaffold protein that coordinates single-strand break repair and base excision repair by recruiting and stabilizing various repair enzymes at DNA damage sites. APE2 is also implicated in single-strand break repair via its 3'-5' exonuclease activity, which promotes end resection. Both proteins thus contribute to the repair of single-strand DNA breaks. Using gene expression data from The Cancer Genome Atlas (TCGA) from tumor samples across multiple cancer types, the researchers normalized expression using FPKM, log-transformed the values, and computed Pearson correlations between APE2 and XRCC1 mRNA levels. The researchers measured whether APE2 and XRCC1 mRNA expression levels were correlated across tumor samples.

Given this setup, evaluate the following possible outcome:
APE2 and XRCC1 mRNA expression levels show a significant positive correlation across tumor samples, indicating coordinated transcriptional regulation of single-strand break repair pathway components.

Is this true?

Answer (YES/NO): YES